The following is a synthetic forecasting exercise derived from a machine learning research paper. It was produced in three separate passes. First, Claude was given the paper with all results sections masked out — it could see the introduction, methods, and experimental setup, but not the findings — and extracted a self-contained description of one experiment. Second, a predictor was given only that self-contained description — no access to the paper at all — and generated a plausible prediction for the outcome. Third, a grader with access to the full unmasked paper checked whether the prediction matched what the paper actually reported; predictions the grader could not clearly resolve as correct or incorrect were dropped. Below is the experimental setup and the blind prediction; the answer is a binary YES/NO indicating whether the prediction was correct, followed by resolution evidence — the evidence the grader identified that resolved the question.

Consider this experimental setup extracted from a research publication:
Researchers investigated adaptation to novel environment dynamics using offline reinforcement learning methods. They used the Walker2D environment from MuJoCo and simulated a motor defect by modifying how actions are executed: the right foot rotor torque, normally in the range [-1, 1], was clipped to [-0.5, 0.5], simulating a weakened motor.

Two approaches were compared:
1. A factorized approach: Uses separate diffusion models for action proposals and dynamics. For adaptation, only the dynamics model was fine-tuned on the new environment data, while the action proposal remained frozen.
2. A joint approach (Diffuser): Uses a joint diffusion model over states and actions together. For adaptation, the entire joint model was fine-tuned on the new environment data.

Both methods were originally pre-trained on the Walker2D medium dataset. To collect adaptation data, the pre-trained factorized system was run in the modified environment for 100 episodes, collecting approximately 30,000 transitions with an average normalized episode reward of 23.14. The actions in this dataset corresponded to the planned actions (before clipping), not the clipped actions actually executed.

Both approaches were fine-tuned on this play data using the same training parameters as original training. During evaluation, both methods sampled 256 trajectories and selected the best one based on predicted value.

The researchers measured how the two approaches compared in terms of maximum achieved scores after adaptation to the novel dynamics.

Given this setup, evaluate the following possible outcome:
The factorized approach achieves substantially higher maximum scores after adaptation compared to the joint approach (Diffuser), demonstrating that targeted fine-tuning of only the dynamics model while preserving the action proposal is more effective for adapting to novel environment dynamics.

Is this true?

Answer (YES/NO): YES